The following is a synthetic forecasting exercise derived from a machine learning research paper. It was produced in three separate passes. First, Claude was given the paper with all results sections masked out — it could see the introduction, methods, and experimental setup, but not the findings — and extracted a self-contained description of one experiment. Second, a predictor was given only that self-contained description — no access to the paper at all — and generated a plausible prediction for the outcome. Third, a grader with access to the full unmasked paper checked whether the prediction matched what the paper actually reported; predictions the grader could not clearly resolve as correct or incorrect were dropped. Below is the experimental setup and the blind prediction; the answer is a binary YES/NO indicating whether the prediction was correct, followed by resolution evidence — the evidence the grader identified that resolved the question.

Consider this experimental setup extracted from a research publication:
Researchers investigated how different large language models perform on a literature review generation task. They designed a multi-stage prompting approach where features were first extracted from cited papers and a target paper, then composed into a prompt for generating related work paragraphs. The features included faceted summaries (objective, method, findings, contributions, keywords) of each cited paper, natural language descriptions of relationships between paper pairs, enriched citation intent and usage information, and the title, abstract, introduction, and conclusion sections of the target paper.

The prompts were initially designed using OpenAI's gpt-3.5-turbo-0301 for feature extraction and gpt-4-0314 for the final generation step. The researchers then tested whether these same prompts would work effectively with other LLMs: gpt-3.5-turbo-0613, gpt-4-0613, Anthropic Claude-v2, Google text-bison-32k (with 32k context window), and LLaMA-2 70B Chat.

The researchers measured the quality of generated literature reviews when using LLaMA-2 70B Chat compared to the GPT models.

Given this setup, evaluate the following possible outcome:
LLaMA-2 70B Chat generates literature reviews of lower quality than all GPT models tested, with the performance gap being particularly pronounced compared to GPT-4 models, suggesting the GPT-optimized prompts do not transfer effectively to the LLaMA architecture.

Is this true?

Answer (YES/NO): NO